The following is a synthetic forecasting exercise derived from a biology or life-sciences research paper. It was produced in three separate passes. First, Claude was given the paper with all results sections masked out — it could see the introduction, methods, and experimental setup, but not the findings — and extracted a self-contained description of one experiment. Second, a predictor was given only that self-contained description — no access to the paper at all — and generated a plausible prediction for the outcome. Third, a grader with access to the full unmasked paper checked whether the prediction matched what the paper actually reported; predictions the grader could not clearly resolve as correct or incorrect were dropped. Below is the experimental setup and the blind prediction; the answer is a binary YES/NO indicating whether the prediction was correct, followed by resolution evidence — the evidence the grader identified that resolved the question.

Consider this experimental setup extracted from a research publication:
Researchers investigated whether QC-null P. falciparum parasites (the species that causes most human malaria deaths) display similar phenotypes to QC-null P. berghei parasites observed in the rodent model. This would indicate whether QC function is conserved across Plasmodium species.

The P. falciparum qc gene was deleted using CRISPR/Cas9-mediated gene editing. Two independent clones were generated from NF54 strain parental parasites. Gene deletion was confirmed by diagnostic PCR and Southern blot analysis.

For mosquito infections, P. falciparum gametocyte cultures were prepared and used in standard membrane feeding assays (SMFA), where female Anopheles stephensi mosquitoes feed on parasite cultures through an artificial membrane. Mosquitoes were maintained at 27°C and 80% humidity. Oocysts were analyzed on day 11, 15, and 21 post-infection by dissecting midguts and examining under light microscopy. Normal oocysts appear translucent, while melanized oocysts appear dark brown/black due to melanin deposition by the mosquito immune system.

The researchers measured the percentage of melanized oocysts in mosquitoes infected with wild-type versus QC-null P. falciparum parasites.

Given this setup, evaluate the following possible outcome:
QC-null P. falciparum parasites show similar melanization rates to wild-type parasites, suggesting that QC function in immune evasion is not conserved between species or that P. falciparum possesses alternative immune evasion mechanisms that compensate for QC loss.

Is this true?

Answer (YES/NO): NO